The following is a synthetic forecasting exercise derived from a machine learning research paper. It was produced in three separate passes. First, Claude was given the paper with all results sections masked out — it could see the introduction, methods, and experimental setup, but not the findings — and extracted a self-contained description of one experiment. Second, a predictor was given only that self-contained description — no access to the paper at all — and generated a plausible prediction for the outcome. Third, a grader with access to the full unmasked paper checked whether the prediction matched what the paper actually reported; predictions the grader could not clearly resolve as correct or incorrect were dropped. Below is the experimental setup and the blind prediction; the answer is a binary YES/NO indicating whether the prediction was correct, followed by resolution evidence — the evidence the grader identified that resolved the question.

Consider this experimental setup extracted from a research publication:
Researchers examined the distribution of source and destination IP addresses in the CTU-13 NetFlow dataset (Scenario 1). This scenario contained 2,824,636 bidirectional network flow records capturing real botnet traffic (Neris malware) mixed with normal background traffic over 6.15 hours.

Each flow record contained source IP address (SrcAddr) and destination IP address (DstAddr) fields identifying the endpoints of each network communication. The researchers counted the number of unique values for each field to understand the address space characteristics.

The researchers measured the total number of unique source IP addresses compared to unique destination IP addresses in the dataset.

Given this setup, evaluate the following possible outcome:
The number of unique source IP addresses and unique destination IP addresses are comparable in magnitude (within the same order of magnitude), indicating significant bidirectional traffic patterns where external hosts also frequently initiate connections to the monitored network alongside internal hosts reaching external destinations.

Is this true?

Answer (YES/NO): YES